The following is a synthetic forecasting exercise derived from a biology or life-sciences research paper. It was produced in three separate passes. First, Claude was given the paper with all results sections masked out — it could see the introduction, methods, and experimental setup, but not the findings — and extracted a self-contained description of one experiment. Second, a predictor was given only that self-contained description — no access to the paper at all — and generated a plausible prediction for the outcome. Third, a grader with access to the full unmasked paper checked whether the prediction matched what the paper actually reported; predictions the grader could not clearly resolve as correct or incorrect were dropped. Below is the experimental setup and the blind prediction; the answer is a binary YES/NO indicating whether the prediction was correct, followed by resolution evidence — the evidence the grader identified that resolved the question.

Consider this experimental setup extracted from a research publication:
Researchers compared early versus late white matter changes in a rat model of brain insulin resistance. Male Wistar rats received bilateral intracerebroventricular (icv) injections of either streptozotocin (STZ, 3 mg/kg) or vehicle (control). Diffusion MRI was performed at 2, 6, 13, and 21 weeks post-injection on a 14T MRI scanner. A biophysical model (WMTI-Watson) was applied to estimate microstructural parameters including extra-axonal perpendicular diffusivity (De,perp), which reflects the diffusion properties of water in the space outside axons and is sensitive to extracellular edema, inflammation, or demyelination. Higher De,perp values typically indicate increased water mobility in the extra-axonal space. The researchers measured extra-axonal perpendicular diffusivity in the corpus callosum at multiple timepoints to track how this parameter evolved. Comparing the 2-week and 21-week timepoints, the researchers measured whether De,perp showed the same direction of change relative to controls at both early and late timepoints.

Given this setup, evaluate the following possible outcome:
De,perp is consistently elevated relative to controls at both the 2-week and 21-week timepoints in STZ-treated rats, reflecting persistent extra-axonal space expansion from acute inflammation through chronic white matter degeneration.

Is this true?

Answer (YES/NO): NO